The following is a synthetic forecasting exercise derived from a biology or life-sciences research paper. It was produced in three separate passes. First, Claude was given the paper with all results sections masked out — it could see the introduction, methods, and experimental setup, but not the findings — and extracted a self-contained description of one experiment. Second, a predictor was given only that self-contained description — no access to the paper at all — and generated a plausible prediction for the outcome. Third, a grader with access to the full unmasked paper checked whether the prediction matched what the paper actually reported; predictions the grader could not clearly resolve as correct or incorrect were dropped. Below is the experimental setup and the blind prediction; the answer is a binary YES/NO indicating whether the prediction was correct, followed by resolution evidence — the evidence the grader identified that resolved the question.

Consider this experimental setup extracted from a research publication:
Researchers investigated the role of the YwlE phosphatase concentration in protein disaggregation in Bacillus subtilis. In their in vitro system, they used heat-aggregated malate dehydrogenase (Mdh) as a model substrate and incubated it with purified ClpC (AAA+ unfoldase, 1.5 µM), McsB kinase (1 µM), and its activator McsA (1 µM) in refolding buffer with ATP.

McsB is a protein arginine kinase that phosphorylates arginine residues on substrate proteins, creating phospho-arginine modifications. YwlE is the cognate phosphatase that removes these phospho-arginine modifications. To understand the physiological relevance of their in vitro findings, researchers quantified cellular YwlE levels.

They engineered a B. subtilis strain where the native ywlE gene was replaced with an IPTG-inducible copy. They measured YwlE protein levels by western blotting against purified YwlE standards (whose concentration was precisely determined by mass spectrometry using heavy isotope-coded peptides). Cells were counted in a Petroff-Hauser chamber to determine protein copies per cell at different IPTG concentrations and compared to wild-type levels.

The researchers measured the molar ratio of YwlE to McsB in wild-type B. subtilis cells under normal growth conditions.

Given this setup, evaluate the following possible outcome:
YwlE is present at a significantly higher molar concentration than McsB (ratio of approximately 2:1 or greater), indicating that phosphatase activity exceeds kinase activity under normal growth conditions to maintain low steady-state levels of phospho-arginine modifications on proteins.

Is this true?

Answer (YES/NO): NO